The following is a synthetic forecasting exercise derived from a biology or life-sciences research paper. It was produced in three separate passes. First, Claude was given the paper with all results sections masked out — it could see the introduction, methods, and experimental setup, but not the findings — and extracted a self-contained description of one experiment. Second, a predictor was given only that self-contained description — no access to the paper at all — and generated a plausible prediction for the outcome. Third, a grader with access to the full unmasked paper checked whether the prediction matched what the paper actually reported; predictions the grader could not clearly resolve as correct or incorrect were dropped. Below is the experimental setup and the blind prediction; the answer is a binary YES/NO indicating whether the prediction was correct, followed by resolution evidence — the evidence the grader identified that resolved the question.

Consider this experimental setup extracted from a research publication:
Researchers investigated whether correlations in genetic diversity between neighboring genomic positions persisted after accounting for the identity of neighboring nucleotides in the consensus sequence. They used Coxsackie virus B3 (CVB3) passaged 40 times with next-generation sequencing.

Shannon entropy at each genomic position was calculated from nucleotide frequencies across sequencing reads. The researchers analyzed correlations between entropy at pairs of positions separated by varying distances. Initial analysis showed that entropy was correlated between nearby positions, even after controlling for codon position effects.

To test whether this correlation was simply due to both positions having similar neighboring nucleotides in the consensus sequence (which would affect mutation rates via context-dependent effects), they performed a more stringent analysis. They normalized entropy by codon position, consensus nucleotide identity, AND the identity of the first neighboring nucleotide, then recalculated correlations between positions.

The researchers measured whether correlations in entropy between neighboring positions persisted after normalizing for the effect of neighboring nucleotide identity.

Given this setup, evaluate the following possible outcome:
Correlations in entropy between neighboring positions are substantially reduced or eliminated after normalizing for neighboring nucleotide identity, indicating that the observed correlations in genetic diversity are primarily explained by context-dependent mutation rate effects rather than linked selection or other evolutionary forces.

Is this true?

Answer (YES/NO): NO